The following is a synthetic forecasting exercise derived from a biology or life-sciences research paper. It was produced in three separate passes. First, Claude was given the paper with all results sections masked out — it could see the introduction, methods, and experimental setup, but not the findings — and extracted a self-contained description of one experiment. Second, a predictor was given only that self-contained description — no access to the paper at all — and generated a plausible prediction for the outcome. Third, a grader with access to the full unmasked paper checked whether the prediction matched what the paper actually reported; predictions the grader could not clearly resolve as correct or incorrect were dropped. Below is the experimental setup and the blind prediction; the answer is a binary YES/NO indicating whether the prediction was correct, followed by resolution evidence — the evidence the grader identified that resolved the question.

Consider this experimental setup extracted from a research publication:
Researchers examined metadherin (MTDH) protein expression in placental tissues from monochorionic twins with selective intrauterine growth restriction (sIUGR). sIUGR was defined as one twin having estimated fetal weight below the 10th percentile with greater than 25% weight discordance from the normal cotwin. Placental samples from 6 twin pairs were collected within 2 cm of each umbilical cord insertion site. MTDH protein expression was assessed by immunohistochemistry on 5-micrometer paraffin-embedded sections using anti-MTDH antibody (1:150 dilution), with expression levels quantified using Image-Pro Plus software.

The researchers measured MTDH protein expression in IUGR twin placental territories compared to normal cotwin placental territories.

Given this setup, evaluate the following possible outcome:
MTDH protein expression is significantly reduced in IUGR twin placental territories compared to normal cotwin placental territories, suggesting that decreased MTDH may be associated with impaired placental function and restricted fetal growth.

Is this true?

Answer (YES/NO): YES